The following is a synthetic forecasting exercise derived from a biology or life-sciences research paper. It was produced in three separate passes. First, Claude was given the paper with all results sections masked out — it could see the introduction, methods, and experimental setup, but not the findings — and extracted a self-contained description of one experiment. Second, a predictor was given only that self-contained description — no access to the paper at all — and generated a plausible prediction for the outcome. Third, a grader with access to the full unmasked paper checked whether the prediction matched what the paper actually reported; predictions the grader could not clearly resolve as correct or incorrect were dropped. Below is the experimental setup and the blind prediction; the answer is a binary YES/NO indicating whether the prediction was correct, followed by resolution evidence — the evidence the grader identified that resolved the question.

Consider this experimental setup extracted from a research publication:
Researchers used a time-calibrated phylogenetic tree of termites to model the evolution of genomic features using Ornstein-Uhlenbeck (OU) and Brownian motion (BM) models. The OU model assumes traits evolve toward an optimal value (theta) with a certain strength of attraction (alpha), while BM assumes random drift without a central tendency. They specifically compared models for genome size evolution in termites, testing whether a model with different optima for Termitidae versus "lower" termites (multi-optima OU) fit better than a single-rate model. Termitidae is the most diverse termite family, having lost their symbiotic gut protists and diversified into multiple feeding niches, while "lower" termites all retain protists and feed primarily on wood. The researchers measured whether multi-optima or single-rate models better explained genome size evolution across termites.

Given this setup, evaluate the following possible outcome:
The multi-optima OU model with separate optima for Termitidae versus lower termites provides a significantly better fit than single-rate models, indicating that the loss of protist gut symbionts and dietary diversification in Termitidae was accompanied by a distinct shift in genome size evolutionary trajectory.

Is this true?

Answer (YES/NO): YES